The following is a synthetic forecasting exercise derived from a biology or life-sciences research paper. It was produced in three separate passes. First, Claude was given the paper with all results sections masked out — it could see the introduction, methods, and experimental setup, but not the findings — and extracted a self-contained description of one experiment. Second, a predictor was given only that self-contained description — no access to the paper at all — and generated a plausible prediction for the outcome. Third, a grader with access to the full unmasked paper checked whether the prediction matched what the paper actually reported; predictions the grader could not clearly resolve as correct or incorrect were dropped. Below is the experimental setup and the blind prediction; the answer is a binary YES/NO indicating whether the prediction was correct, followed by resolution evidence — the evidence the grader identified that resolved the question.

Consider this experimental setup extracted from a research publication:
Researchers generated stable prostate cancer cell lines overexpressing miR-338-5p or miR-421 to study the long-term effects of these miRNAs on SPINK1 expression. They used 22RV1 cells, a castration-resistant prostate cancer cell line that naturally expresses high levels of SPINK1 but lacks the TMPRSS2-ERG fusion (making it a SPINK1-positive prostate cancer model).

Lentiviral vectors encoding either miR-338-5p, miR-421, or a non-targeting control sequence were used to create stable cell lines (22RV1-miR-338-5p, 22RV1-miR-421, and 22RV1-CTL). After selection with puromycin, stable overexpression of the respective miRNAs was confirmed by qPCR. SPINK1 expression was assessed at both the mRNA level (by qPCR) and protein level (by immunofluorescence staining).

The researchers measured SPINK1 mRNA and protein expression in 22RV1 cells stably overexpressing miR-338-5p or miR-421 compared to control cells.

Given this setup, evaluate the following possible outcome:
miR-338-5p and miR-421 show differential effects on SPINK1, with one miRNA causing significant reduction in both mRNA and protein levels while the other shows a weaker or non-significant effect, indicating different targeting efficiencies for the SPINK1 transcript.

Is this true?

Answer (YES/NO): NO